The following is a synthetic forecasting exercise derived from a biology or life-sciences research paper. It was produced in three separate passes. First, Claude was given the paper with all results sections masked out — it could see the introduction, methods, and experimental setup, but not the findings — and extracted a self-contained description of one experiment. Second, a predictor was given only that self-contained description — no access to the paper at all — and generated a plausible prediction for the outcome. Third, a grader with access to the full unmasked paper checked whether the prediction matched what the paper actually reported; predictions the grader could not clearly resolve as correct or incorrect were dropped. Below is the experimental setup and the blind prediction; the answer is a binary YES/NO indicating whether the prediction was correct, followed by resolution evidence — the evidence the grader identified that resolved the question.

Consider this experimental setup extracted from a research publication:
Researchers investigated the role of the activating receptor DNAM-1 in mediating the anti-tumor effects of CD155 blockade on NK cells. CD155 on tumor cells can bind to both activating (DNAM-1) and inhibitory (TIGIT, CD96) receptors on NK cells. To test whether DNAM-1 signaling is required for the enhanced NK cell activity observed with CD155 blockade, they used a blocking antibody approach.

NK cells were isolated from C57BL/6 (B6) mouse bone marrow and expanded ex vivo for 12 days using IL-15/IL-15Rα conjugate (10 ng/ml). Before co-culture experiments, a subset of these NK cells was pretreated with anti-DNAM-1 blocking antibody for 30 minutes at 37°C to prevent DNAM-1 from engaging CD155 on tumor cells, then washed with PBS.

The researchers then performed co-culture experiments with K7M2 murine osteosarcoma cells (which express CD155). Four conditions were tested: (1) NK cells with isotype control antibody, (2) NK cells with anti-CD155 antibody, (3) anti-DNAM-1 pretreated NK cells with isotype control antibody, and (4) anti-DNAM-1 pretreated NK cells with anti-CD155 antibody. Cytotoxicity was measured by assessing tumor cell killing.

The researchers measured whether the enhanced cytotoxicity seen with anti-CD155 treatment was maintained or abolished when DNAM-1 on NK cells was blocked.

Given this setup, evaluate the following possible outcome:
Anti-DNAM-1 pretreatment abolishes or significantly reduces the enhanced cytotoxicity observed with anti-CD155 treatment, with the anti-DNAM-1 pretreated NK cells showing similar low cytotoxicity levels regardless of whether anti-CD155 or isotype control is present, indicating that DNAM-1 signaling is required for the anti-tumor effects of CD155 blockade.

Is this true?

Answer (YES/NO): NO